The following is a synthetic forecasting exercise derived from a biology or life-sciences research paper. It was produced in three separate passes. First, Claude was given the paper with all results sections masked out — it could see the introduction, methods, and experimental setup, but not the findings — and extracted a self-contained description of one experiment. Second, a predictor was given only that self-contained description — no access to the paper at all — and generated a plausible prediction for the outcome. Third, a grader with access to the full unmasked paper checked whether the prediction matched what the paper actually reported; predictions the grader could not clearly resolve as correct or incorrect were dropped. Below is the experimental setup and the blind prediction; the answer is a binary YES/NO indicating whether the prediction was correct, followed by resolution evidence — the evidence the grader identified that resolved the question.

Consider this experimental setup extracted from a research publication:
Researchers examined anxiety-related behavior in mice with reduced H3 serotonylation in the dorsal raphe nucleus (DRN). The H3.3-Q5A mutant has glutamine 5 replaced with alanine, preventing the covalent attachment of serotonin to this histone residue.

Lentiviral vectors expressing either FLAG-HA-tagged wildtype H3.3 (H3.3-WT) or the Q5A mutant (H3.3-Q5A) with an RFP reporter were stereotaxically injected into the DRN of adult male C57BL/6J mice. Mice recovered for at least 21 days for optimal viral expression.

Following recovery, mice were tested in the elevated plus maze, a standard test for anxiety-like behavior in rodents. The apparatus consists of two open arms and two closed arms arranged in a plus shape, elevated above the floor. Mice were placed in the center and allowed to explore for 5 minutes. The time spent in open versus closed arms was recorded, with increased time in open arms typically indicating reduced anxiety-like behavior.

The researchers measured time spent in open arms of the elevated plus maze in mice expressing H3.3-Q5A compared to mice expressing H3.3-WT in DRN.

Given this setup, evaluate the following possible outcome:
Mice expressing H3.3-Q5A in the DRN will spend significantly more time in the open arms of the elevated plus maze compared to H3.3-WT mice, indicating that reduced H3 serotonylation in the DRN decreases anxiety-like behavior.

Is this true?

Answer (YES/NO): NO